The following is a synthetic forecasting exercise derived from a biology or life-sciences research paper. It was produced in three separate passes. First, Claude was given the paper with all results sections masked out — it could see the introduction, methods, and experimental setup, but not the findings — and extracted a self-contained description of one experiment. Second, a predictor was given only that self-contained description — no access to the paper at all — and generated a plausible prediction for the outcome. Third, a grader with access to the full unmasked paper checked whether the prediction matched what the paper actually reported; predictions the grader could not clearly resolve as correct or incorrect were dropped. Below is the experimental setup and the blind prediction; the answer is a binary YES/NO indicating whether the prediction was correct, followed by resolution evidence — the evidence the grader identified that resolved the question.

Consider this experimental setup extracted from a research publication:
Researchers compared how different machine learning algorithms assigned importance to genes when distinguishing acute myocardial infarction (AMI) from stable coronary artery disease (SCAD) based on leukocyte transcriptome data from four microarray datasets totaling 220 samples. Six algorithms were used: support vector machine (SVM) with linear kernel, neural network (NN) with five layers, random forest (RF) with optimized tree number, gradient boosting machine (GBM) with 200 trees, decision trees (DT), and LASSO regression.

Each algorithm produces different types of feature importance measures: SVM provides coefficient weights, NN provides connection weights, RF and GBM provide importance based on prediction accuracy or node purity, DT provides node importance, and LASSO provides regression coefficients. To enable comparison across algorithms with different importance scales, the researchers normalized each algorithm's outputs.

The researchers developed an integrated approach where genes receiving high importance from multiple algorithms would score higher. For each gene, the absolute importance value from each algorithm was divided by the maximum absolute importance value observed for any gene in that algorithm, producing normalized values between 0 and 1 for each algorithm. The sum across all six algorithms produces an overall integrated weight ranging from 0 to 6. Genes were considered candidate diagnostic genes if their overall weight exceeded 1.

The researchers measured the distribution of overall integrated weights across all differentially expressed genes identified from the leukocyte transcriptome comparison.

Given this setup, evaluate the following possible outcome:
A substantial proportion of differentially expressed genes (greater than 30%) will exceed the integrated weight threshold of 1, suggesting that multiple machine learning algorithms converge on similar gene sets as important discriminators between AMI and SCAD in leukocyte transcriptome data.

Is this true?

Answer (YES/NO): YES